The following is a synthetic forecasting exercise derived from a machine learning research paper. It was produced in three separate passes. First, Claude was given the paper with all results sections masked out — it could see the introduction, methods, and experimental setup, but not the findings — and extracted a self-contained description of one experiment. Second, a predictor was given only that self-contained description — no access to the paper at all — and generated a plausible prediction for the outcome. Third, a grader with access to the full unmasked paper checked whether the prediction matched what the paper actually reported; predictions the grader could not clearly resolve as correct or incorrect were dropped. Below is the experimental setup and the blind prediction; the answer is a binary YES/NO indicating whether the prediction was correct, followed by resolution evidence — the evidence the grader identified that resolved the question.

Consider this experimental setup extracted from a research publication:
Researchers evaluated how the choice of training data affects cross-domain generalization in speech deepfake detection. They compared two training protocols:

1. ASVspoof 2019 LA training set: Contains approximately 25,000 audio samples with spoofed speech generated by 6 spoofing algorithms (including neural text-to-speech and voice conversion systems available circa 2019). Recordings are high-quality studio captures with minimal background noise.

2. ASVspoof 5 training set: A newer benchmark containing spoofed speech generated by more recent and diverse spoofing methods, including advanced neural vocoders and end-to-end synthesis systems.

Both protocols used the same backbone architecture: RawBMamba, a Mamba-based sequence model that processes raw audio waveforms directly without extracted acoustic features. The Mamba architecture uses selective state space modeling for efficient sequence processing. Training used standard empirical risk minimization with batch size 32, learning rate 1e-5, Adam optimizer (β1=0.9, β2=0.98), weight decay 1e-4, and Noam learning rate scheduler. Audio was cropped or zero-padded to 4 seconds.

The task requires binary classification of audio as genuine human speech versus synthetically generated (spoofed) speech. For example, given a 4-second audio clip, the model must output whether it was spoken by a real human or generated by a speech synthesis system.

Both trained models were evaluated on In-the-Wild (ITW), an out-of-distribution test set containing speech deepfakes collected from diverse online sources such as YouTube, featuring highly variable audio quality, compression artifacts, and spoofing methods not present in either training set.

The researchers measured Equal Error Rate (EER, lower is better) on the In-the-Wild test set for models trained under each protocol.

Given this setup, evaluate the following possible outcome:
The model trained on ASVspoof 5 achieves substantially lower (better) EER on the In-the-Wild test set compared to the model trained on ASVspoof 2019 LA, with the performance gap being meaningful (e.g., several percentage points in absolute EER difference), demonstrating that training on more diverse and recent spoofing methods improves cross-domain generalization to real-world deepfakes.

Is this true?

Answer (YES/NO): YES